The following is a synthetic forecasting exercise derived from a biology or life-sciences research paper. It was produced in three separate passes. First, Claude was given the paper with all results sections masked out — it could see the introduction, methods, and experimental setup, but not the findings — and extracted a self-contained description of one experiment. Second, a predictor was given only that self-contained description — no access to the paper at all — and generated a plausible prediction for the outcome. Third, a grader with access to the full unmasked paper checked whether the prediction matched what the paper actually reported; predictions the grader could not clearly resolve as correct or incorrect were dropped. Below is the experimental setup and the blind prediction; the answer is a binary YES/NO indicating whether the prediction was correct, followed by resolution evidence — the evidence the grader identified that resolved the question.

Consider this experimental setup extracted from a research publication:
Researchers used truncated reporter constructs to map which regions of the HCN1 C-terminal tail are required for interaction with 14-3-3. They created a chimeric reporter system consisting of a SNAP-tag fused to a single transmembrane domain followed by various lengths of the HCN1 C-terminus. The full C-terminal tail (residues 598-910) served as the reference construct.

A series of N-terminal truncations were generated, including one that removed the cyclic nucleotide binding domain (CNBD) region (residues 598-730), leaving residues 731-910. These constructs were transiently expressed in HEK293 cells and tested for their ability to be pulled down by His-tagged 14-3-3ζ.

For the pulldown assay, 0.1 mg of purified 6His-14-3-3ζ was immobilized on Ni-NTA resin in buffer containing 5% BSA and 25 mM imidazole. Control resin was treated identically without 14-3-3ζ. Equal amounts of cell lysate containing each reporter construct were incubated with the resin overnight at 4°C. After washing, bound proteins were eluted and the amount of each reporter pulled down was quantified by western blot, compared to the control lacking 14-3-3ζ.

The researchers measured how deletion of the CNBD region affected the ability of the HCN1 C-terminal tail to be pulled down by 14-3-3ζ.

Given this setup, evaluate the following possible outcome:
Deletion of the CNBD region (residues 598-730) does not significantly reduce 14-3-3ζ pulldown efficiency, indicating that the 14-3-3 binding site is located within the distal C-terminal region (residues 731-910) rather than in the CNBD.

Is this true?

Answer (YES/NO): YES